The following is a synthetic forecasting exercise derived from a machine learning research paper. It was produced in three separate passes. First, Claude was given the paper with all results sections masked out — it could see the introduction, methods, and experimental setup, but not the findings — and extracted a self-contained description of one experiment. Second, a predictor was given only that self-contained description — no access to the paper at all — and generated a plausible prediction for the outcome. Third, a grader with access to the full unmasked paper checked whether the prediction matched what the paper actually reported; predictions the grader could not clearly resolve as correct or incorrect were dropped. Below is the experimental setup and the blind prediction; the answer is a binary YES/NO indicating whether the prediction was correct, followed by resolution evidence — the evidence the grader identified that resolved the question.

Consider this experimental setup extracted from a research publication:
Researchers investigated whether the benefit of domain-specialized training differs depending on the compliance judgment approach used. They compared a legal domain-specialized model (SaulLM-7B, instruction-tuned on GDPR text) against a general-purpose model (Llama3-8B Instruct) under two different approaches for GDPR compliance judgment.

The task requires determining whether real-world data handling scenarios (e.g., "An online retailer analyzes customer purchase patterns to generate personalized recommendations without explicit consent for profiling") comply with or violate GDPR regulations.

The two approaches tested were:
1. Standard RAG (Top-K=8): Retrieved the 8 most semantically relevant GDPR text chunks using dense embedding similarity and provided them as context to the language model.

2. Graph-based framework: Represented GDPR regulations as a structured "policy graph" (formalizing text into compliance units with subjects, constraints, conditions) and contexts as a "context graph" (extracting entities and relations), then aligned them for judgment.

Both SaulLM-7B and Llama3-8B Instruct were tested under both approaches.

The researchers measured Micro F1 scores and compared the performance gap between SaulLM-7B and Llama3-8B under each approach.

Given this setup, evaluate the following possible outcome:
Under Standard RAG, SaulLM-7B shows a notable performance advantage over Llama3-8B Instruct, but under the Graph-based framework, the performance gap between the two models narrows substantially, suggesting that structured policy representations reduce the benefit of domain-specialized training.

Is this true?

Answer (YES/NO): NO